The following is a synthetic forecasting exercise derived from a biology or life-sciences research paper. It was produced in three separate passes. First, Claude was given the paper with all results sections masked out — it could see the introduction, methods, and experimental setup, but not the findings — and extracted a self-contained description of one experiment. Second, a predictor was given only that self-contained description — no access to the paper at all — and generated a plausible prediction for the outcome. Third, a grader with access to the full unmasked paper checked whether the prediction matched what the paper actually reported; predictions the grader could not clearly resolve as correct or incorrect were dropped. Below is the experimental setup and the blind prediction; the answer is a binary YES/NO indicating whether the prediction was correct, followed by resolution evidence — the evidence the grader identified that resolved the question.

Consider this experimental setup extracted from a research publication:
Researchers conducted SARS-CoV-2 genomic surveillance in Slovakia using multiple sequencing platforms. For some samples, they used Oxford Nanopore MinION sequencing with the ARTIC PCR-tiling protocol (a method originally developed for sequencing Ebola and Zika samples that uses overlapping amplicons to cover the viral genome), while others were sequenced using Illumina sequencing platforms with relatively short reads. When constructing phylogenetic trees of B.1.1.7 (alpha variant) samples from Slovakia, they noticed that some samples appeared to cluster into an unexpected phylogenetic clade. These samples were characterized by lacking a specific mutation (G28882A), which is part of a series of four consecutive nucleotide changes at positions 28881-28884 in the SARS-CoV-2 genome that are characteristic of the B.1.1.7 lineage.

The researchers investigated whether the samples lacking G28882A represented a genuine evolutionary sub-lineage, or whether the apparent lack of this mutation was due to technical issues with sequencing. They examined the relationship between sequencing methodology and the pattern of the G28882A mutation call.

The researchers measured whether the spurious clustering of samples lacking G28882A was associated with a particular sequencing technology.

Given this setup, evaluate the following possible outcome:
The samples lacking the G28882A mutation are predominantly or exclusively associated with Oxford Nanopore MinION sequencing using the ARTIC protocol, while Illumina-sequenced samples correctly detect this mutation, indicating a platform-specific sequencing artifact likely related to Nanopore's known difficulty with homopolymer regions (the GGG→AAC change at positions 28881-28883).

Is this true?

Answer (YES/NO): NO